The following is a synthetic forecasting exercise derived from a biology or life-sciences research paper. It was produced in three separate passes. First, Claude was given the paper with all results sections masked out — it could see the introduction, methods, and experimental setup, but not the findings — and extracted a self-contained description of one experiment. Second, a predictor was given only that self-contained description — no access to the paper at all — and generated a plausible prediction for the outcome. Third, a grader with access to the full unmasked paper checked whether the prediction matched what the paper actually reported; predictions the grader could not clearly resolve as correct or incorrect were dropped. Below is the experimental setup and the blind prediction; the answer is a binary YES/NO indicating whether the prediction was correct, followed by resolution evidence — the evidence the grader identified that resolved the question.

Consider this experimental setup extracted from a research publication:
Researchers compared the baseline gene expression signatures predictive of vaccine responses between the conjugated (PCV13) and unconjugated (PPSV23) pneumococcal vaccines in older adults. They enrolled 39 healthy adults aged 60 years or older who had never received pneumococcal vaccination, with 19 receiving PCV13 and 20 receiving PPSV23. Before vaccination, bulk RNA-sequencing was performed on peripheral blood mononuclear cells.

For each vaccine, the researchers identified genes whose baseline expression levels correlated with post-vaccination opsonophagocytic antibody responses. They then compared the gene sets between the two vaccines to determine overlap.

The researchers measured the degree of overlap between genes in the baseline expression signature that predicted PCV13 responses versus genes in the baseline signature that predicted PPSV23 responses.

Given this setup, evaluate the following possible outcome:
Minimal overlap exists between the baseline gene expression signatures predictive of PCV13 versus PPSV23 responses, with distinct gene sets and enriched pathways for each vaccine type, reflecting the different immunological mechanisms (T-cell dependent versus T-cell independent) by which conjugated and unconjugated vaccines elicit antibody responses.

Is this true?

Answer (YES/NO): YES